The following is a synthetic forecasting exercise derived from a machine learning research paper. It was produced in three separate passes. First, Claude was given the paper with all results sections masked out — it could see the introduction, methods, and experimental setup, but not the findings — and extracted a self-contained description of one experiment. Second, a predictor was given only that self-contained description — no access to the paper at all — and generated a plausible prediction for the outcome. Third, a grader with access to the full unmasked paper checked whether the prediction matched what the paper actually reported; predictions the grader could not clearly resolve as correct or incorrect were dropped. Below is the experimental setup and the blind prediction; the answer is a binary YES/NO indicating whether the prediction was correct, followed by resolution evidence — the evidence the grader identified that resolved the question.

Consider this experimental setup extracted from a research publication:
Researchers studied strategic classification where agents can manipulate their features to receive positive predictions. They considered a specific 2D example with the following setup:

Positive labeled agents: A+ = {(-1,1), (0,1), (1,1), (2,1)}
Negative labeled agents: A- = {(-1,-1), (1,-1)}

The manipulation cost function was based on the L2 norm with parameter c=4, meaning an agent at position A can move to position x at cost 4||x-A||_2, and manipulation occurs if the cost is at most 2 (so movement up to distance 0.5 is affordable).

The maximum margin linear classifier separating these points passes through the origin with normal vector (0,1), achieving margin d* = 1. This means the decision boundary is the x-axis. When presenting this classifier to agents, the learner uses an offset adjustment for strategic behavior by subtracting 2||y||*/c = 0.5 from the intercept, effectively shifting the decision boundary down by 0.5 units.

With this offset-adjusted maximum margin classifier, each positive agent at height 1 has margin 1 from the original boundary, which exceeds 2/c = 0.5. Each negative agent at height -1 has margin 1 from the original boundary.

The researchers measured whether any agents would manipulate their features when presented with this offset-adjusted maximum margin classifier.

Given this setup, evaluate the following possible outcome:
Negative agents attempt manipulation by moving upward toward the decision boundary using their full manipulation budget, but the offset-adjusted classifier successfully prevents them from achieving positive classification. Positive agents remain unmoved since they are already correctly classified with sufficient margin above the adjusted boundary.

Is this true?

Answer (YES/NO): NO